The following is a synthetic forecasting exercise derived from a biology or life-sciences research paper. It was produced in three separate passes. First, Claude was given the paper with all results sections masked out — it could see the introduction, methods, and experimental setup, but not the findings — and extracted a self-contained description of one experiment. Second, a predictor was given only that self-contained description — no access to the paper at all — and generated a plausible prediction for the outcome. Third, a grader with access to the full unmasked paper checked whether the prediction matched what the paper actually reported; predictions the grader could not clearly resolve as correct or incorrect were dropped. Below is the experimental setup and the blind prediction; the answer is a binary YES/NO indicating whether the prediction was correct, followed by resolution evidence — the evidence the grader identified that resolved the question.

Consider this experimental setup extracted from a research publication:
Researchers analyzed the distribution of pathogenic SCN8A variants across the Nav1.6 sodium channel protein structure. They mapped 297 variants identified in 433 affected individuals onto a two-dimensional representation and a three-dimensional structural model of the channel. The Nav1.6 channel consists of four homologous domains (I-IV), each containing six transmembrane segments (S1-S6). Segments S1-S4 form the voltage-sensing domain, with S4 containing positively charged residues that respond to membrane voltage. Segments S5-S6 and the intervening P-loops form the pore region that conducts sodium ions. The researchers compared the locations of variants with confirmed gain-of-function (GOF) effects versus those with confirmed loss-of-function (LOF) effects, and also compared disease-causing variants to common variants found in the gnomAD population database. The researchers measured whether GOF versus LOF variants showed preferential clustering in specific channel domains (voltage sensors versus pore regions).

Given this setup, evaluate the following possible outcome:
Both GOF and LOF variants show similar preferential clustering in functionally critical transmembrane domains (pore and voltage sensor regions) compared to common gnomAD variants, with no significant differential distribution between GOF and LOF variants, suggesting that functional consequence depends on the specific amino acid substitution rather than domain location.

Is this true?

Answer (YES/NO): NO